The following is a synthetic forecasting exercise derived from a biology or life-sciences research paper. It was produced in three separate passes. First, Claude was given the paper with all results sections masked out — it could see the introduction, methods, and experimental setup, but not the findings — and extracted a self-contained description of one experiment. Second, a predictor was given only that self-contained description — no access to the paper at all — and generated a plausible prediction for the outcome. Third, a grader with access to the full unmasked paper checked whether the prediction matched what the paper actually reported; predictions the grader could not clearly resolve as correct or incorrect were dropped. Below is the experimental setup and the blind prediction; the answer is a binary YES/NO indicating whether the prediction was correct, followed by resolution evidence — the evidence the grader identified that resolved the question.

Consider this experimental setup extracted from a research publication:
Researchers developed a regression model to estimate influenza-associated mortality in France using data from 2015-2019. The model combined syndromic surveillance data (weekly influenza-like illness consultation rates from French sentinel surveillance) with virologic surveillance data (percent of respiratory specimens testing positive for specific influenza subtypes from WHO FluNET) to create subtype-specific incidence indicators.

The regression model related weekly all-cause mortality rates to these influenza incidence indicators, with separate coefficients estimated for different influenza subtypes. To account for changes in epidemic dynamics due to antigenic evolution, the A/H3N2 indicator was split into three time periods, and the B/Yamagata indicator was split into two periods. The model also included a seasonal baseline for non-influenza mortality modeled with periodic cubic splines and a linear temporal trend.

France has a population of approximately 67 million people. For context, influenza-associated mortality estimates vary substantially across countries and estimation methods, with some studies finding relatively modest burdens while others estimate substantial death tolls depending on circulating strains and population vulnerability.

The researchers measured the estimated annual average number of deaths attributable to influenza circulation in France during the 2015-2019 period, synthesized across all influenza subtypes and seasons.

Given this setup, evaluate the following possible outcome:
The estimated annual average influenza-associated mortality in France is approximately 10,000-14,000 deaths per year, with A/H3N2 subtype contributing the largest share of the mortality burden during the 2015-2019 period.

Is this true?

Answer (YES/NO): NO